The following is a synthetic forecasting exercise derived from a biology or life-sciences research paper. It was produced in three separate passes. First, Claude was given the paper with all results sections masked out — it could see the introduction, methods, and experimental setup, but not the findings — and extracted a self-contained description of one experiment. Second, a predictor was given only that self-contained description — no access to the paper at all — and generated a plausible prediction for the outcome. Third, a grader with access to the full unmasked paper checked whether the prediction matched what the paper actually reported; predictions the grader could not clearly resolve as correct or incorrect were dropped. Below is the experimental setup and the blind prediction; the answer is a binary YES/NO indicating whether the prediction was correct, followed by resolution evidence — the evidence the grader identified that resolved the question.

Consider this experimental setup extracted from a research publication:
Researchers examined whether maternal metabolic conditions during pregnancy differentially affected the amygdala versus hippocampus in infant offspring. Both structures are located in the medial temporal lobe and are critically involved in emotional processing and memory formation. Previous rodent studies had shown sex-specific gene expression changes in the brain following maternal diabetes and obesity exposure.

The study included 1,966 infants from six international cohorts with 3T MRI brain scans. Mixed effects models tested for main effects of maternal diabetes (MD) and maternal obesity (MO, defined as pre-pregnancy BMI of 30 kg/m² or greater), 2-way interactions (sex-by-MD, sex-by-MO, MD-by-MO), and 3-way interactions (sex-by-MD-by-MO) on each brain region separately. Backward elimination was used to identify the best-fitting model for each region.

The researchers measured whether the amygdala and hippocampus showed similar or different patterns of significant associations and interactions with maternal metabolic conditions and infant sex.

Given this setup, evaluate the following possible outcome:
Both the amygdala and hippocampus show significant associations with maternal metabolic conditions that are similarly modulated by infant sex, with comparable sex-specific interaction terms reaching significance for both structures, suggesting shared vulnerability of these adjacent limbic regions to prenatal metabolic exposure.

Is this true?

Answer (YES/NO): NO